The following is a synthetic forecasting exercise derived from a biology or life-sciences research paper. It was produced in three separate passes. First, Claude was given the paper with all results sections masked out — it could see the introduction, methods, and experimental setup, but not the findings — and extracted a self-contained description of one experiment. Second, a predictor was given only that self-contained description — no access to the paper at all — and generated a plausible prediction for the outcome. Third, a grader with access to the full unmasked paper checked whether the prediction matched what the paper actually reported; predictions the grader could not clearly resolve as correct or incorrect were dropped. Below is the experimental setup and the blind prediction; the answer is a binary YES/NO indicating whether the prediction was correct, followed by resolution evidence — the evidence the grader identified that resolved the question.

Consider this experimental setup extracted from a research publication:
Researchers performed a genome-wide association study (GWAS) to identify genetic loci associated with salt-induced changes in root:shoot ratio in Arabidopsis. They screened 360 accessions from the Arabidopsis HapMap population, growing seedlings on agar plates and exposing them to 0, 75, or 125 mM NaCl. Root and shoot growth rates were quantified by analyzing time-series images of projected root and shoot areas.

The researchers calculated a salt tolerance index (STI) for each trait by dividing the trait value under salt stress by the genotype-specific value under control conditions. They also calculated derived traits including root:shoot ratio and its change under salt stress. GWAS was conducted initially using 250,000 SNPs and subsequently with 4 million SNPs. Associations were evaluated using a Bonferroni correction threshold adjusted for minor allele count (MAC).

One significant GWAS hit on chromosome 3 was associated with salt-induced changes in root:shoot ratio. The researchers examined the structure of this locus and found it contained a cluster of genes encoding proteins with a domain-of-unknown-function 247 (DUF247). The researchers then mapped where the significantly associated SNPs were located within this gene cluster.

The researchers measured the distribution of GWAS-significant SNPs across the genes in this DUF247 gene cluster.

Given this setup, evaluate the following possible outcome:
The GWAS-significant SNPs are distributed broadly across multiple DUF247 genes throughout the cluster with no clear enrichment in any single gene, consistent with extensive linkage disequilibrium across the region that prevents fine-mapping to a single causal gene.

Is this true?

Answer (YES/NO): NO